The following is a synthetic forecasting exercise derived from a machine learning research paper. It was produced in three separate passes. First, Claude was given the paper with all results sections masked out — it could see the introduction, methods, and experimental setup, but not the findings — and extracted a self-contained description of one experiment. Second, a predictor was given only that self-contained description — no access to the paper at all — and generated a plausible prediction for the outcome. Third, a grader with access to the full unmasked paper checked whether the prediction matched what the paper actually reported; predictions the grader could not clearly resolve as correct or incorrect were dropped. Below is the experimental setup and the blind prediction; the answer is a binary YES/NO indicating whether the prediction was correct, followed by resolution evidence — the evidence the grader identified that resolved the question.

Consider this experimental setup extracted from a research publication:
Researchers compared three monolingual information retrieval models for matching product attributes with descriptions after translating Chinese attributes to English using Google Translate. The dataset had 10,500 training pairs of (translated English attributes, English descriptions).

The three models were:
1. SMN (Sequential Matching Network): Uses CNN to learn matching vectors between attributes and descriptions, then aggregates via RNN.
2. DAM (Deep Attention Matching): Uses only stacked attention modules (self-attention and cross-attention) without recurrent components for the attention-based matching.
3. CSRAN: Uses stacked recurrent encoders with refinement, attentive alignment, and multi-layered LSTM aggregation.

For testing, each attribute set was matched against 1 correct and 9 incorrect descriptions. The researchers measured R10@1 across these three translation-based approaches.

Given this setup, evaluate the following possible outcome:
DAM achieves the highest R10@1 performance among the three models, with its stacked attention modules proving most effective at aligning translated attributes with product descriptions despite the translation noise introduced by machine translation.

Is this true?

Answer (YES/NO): NO